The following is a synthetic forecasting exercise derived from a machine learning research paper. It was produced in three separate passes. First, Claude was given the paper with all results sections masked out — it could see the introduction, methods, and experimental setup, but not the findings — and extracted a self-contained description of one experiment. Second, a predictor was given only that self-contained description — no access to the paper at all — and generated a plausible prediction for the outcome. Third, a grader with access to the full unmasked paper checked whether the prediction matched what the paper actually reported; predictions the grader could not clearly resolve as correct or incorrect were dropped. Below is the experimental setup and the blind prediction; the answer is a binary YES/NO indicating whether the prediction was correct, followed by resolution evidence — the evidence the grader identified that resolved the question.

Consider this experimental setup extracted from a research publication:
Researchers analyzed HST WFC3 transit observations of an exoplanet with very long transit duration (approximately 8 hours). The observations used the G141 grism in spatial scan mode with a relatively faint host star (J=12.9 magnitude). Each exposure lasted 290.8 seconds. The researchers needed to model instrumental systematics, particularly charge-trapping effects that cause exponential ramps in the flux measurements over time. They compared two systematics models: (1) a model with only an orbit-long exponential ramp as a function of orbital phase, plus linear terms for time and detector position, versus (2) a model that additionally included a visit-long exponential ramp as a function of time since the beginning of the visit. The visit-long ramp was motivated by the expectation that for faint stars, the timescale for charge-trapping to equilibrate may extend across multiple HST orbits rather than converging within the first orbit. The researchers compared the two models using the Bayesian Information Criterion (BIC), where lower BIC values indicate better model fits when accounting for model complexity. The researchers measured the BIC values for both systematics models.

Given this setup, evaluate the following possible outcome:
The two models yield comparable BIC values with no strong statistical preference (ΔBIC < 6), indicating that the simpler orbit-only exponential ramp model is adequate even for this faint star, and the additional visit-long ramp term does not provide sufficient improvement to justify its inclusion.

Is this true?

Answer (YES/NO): NO